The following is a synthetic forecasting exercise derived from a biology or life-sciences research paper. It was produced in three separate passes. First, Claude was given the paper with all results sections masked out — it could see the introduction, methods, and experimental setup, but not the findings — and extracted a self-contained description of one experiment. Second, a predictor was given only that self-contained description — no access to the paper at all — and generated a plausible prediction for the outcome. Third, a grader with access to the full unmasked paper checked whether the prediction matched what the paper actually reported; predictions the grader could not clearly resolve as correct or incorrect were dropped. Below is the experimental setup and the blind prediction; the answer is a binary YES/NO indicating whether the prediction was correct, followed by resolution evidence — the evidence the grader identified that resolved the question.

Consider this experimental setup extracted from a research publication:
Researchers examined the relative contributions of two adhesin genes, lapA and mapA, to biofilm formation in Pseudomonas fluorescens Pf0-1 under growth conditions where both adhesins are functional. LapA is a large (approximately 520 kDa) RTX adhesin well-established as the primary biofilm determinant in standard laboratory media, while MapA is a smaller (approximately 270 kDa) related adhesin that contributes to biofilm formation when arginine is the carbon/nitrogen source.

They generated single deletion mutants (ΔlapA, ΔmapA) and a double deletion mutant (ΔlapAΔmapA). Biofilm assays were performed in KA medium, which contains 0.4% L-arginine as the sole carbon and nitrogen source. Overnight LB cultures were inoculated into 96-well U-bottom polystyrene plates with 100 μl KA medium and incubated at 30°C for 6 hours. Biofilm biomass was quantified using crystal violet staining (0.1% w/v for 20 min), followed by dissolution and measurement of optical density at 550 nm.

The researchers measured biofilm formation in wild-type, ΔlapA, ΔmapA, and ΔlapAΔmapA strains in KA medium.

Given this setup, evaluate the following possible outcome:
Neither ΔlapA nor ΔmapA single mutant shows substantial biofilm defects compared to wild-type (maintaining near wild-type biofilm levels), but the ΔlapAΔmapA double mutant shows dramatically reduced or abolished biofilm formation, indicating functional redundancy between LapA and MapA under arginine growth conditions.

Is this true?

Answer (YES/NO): NO